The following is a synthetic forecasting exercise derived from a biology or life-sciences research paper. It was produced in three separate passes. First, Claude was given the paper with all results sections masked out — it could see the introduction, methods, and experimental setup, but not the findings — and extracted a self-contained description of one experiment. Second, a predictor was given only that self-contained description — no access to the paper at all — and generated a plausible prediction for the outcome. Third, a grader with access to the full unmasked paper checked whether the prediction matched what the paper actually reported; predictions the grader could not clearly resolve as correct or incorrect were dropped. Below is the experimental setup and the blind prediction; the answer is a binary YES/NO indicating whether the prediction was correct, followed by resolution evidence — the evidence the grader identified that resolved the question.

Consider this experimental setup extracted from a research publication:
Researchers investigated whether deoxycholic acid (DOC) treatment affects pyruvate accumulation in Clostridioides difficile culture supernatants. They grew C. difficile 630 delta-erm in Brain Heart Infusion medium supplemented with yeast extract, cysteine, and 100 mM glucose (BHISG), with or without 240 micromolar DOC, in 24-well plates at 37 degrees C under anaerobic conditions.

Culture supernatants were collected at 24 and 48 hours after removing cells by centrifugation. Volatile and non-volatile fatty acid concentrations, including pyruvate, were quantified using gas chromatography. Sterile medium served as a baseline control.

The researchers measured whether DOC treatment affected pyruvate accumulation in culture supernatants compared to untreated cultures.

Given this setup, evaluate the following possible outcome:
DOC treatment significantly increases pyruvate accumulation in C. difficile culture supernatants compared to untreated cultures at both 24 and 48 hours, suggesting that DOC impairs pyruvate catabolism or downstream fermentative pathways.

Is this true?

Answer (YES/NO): NO